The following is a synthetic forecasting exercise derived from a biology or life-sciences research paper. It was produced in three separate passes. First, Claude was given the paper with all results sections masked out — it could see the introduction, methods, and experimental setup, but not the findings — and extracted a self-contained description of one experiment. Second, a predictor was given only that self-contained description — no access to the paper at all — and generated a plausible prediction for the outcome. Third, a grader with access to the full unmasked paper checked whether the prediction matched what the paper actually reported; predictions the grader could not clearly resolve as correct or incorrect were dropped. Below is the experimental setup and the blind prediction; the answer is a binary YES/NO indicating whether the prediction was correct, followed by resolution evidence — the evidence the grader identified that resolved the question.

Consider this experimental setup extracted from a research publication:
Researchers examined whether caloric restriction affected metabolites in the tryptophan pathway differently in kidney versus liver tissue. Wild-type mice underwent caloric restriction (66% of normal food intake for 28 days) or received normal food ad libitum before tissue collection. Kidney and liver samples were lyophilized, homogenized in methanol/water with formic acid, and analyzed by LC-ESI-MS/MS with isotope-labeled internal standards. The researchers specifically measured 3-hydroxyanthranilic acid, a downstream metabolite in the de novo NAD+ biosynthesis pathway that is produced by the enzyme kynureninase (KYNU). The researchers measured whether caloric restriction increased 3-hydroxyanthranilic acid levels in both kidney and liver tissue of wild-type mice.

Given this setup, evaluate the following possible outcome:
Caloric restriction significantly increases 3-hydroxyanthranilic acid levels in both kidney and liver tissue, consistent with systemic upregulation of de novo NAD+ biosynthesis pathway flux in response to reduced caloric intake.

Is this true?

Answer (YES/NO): NO